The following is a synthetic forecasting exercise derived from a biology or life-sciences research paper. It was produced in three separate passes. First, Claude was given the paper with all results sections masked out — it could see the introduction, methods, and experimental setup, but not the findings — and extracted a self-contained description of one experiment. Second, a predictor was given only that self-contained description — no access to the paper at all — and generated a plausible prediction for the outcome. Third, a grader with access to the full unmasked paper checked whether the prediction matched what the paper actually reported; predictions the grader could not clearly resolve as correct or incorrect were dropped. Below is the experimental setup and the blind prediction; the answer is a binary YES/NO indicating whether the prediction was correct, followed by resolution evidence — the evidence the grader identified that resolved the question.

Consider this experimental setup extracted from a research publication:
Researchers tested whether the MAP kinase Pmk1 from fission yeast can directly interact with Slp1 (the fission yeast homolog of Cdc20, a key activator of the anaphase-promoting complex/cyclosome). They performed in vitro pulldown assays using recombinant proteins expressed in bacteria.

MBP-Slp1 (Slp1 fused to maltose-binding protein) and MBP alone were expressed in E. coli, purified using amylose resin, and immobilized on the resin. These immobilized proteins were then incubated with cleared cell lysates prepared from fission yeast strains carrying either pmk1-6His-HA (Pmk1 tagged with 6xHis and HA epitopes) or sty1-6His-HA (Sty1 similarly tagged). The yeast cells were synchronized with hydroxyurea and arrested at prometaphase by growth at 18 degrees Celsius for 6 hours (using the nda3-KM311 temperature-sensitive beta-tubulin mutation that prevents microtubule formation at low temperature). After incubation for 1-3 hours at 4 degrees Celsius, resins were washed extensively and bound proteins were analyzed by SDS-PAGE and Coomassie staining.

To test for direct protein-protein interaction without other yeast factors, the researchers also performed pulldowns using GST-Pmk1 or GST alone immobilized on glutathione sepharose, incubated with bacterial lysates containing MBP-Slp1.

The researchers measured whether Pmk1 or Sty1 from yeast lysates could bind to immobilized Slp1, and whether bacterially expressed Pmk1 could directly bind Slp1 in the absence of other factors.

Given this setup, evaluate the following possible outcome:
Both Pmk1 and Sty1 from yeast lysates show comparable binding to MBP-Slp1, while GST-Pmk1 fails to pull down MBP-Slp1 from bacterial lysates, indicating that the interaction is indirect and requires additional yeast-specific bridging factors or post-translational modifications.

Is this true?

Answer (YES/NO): NO